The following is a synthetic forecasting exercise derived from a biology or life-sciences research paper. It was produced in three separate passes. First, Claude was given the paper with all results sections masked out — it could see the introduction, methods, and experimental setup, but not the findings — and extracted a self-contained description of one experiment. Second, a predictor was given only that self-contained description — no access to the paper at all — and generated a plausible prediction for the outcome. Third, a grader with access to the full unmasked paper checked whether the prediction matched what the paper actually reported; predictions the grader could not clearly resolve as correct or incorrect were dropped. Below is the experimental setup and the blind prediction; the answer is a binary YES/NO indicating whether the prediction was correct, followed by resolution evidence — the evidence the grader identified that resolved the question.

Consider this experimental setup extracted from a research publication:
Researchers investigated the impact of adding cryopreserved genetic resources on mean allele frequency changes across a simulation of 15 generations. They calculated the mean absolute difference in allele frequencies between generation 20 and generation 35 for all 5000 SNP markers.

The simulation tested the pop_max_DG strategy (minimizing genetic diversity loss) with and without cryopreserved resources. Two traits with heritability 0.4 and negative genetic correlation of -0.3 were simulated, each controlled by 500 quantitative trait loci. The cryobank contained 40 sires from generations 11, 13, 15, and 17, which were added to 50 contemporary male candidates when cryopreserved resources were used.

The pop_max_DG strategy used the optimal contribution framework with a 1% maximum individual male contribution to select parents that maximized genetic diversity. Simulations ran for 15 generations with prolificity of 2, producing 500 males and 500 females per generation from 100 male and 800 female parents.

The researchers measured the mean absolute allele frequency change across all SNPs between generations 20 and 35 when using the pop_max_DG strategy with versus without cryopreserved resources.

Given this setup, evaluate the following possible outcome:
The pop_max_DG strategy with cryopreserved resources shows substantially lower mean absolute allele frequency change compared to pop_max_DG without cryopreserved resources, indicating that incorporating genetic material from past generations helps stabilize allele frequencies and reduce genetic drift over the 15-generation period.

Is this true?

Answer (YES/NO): YES